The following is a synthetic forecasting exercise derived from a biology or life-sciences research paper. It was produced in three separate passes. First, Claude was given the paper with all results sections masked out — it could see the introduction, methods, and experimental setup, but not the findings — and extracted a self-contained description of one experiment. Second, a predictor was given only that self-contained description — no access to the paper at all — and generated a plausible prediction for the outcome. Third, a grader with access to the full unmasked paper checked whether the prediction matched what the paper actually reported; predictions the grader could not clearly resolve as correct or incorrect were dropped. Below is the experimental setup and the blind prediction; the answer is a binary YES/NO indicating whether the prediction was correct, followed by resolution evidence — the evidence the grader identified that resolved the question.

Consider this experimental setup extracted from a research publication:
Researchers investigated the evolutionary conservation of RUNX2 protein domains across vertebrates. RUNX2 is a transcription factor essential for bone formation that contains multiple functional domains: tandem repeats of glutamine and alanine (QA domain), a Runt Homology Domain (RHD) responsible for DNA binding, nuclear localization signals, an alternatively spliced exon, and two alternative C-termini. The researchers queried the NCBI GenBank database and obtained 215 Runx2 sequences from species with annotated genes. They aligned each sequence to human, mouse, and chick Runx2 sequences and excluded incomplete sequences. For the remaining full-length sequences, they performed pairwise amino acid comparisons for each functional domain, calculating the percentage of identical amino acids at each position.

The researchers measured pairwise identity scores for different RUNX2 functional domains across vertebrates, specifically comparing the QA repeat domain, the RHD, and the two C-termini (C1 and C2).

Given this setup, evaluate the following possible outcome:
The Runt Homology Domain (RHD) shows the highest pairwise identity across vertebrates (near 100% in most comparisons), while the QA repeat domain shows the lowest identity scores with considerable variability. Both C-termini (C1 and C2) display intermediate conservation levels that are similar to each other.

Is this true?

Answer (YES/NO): NO